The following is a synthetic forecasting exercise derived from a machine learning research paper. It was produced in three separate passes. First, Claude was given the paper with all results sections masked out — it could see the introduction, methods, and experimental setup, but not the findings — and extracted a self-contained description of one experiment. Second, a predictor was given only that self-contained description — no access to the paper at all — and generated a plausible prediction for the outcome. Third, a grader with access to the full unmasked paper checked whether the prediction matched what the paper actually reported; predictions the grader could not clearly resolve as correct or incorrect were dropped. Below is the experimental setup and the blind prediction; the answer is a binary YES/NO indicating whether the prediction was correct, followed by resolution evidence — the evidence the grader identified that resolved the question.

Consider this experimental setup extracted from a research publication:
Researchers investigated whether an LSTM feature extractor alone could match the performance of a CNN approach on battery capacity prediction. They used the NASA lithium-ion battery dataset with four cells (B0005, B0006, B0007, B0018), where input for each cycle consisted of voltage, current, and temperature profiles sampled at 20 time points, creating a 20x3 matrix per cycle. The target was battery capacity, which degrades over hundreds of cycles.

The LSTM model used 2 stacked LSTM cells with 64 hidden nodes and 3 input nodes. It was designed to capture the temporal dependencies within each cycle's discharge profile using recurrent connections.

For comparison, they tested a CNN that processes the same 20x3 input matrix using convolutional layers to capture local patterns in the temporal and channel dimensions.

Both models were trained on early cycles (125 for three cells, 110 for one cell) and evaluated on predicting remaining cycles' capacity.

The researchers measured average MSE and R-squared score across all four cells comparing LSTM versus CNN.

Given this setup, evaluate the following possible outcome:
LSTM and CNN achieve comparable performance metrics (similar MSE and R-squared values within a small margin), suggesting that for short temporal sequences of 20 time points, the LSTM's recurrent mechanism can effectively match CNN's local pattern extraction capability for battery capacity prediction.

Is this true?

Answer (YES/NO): NO